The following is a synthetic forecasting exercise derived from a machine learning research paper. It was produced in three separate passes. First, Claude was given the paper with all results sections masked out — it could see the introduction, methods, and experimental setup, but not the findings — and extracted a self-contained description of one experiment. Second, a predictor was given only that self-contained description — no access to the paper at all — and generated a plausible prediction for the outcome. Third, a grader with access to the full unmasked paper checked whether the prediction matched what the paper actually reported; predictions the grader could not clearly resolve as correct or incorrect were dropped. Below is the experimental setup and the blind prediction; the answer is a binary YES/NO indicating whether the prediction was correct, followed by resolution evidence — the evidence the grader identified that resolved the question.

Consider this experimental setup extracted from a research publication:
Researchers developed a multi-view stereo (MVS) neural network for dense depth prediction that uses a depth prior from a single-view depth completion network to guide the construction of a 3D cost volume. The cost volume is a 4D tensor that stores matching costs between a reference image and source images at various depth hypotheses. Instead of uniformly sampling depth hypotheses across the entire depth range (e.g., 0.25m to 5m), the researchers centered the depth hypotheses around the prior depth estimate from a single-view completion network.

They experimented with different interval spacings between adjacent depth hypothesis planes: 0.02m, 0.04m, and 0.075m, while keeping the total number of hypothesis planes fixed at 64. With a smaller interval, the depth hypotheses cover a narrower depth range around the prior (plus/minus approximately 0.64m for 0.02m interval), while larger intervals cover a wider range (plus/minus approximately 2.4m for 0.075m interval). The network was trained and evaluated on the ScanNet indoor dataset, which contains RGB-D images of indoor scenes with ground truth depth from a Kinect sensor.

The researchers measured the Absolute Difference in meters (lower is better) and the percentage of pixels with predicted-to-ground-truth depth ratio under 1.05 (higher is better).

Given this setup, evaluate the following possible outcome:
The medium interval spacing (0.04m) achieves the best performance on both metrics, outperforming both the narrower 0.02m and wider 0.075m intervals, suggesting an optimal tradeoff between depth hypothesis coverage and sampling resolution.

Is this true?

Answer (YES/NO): YES